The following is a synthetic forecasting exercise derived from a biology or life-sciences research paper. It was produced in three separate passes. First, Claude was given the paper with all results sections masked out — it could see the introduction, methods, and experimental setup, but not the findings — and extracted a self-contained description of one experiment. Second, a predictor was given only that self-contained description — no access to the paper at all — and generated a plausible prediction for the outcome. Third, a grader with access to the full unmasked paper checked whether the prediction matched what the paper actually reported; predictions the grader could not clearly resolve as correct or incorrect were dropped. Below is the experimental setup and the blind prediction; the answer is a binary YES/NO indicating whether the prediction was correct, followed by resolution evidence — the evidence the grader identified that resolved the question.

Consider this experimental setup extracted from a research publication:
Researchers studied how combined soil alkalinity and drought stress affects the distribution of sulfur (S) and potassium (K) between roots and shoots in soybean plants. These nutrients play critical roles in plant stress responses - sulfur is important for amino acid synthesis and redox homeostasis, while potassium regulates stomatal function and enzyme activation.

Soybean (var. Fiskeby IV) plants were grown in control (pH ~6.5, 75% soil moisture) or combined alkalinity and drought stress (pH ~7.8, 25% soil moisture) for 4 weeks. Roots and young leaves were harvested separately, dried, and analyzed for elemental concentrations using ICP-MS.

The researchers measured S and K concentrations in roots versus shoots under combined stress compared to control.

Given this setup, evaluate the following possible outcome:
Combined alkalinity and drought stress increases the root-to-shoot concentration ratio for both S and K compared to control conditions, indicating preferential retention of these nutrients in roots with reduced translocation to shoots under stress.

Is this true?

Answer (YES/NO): NO